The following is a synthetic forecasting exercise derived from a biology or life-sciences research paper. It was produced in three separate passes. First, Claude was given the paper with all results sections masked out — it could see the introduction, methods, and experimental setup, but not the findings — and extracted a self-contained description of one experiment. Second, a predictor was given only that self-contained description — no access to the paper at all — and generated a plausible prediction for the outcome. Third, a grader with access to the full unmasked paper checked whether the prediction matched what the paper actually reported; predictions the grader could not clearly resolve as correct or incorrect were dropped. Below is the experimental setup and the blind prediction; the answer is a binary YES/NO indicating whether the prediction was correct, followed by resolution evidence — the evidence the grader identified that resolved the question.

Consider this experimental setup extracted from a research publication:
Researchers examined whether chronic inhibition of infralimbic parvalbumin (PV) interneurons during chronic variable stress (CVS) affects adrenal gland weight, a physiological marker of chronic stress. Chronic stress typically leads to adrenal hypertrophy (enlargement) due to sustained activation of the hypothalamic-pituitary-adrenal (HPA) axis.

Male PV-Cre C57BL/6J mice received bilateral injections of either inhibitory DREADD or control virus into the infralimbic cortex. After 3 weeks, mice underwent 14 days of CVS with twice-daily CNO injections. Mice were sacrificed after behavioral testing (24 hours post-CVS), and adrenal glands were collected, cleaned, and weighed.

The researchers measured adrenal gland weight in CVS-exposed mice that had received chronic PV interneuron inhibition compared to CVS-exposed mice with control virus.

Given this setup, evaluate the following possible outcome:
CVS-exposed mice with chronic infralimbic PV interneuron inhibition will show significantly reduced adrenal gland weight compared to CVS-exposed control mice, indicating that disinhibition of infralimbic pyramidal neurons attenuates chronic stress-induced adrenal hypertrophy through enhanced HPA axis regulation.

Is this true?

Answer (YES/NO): NO